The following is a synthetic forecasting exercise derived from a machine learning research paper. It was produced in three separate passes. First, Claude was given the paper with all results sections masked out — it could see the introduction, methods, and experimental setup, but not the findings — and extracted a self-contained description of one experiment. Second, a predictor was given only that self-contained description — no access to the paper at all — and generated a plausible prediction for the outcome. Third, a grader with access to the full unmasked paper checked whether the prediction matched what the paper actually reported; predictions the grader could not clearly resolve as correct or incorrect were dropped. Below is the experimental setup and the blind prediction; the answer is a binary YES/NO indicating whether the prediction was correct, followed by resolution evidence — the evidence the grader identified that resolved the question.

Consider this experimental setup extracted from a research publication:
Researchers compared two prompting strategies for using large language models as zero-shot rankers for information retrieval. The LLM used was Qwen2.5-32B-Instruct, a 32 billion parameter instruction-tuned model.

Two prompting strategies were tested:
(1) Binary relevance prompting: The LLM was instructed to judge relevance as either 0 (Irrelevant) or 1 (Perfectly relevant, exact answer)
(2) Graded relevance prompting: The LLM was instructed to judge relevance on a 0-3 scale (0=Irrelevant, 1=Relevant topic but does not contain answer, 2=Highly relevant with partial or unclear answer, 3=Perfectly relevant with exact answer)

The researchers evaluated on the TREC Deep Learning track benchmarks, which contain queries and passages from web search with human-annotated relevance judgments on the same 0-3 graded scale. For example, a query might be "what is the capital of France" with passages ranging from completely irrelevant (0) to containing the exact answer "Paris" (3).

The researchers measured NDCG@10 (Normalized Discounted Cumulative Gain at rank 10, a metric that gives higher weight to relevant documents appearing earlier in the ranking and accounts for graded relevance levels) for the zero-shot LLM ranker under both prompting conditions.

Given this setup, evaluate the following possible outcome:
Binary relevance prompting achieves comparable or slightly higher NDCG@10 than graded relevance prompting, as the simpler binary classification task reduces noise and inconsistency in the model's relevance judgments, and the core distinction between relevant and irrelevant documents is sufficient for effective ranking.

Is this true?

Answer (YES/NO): NO